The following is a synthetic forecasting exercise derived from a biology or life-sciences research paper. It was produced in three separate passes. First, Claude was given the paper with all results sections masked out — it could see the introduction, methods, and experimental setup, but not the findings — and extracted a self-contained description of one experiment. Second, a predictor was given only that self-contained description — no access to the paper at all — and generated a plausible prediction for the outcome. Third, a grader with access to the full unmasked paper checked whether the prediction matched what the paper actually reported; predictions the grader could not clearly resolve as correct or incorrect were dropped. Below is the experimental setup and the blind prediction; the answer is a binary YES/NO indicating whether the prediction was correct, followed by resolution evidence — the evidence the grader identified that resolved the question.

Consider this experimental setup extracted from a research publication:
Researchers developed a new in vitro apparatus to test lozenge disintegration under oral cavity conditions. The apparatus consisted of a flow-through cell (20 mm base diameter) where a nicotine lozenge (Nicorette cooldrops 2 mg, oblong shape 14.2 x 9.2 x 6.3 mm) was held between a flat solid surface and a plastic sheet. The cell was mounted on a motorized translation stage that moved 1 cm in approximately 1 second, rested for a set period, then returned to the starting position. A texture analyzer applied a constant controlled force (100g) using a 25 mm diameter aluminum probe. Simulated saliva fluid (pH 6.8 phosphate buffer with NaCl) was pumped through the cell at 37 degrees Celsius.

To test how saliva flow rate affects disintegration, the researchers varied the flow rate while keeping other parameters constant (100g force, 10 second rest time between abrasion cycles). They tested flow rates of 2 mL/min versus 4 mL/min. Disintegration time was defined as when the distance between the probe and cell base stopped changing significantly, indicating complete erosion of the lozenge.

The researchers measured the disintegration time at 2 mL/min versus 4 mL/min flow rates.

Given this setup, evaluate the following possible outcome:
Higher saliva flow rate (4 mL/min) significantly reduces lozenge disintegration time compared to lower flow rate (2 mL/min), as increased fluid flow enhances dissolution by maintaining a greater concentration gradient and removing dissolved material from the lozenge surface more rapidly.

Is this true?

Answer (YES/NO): YES